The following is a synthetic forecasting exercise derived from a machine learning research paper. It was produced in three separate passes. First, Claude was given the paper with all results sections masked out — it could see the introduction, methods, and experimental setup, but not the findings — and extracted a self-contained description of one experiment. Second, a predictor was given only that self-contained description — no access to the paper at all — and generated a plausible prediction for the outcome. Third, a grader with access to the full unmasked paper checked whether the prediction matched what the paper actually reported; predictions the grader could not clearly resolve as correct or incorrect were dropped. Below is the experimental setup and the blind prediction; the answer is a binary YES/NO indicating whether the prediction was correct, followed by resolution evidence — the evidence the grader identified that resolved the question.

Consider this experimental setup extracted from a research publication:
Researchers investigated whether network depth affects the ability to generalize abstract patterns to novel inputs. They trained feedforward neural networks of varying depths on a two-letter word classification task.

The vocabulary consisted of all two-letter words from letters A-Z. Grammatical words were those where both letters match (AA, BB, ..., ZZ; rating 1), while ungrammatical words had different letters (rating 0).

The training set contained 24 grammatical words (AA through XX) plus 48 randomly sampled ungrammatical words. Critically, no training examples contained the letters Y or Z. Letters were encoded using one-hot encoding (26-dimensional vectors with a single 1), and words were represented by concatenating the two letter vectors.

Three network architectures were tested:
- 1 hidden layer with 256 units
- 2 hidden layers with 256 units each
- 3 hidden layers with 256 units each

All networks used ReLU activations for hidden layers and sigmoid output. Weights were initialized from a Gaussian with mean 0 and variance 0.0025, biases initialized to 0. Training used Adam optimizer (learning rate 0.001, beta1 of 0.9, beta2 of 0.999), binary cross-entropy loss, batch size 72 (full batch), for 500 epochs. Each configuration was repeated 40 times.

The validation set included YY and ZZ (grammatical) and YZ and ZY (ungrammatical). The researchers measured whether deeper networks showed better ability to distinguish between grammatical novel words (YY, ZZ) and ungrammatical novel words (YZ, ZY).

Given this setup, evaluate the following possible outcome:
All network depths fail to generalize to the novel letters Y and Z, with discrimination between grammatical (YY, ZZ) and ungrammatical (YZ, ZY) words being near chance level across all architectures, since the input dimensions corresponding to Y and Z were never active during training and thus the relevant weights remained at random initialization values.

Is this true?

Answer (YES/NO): YES